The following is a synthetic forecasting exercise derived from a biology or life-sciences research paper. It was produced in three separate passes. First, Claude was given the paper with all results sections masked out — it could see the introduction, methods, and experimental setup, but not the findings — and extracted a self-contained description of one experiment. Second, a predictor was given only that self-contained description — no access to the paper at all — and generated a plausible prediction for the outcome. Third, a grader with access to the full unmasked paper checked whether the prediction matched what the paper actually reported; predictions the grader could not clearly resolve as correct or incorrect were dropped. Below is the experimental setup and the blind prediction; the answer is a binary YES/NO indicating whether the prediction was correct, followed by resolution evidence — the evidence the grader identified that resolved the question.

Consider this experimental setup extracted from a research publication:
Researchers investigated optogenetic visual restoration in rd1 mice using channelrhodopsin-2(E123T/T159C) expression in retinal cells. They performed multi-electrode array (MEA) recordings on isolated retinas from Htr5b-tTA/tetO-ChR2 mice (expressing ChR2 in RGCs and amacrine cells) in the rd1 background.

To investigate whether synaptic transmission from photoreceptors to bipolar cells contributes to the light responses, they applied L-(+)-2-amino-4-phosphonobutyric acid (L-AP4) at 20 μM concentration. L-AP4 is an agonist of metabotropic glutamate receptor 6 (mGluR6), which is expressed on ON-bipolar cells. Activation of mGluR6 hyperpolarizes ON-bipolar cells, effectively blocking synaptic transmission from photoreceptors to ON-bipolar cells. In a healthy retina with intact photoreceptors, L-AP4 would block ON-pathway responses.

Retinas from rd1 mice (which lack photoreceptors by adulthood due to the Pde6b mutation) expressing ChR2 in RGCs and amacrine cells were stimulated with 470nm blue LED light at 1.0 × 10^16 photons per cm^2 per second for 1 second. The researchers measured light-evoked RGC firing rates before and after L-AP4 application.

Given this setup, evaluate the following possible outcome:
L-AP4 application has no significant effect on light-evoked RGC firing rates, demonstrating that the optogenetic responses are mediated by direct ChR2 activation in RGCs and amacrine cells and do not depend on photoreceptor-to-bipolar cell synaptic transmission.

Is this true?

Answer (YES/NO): YES